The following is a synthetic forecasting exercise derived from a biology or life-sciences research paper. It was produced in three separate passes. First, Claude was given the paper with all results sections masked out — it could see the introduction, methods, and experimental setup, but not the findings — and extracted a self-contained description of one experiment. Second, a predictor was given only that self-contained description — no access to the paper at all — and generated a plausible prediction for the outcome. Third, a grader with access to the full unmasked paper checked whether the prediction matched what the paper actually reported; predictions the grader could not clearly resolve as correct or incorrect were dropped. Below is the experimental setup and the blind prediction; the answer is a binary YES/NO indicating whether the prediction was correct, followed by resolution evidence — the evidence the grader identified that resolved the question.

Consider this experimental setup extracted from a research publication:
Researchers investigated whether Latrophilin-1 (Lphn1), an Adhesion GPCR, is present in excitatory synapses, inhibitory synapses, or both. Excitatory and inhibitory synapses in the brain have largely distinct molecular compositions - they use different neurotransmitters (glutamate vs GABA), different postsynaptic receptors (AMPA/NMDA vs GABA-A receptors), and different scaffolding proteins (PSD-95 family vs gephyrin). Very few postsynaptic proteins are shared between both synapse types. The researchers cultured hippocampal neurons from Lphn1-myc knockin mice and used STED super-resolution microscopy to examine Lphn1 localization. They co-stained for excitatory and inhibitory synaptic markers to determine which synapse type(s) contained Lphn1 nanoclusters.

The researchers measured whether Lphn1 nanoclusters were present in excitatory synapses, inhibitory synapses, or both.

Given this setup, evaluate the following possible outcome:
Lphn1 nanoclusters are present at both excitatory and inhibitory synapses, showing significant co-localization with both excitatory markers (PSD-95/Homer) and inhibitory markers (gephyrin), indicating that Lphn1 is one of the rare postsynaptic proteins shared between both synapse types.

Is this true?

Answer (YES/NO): YES